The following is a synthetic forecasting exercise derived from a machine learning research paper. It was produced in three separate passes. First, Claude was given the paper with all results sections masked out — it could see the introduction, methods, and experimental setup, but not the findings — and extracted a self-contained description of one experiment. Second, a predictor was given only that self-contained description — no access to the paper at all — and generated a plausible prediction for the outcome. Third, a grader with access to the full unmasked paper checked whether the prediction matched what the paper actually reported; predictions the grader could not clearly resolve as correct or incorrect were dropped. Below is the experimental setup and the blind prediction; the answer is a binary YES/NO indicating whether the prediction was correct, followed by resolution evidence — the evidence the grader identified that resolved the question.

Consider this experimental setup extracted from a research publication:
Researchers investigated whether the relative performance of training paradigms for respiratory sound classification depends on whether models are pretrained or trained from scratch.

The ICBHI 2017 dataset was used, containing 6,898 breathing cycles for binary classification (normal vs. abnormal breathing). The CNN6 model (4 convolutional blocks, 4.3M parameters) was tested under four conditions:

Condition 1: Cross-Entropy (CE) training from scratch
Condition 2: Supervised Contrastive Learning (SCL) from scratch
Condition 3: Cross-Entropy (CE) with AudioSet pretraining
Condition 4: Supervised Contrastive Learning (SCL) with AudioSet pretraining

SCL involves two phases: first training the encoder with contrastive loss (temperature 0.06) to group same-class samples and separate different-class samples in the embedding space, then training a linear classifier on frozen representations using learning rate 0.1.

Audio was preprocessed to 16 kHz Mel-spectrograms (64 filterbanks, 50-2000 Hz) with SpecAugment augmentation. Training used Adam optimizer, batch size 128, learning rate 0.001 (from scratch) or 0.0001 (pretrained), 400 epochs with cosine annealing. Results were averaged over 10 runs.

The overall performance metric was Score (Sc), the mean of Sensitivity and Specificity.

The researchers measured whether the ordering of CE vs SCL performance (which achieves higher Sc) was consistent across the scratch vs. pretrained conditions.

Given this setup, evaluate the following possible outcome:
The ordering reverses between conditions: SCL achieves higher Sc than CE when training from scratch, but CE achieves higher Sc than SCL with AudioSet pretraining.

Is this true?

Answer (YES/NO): NO